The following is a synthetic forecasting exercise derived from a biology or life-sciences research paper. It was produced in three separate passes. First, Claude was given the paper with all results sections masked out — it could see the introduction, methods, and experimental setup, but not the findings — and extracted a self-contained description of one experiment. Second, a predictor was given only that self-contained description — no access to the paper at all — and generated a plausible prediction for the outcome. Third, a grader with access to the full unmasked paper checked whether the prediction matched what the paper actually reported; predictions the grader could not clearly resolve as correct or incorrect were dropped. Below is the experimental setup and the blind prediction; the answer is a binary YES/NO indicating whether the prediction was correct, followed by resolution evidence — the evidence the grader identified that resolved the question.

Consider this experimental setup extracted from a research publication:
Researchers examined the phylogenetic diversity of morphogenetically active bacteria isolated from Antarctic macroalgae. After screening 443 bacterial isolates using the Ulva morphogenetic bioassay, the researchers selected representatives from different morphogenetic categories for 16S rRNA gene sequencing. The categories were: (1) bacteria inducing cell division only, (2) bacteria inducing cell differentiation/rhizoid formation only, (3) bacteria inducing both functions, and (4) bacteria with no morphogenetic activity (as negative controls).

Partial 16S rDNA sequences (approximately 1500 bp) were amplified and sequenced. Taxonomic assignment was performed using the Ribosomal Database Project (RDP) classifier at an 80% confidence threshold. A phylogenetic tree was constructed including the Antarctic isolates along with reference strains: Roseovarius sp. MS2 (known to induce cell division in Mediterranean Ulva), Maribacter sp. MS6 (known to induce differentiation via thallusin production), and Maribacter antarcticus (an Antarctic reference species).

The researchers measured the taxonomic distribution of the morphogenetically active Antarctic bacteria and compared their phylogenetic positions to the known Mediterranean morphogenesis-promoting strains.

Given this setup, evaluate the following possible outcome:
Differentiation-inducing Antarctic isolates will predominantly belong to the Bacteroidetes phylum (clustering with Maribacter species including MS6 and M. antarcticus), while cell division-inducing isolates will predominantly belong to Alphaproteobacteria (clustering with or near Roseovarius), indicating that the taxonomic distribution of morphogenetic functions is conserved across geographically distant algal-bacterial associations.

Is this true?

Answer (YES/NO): YES